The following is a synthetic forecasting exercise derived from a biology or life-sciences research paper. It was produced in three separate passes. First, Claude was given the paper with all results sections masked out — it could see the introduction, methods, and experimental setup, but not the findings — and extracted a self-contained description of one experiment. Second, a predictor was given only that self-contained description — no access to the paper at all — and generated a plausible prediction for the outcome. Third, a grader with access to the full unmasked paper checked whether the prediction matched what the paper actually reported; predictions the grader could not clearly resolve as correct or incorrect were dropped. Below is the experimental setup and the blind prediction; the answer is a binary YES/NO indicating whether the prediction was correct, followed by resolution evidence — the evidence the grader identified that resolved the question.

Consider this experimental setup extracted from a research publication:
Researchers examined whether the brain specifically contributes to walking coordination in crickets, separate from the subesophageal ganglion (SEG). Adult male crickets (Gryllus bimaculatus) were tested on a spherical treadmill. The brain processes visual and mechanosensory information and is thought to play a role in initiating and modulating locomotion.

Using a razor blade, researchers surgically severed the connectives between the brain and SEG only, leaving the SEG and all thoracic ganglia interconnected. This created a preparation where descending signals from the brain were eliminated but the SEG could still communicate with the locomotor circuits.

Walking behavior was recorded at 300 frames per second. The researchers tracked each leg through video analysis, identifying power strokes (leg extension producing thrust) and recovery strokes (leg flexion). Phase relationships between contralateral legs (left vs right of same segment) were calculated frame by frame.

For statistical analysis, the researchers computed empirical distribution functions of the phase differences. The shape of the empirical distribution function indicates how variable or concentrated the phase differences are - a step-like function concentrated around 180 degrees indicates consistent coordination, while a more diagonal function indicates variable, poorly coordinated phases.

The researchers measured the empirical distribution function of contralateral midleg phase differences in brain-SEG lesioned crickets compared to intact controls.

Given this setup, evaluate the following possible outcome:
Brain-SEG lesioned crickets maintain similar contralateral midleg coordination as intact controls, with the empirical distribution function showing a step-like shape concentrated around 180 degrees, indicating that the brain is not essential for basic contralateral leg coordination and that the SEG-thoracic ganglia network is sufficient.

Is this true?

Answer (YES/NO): YES